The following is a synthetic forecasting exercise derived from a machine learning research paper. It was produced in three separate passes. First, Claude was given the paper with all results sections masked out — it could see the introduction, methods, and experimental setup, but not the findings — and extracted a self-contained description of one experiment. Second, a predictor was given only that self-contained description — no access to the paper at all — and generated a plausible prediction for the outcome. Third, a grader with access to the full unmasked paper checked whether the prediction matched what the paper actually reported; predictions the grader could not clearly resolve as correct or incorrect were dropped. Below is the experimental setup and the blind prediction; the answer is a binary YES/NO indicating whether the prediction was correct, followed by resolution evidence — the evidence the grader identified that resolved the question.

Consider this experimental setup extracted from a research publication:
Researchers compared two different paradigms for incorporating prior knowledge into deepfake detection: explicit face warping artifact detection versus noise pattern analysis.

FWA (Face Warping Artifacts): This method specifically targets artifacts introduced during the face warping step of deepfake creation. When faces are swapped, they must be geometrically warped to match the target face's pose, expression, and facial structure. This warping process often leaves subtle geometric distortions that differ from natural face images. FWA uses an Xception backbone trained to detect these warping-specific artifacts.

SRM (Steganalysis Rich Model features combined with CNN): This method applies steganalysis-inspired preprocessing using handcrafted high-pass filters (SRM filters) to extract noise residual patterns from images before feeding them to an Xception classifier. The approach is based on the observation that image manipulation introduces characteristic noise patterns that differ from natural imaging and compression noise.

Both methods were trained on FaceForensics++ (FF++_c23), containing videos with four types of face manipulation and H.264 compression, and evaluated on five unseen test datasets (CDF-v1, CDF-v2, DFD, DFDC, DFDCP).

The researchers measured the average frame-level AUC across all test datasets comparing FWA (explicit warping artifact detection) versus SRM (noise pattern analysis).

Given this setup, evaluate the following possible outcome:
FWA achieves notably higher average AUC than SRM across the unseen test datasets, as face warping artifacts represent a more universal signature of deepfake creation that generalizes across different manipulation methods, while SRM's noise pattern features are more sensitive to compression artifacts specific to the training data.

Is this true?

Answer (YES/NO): NO